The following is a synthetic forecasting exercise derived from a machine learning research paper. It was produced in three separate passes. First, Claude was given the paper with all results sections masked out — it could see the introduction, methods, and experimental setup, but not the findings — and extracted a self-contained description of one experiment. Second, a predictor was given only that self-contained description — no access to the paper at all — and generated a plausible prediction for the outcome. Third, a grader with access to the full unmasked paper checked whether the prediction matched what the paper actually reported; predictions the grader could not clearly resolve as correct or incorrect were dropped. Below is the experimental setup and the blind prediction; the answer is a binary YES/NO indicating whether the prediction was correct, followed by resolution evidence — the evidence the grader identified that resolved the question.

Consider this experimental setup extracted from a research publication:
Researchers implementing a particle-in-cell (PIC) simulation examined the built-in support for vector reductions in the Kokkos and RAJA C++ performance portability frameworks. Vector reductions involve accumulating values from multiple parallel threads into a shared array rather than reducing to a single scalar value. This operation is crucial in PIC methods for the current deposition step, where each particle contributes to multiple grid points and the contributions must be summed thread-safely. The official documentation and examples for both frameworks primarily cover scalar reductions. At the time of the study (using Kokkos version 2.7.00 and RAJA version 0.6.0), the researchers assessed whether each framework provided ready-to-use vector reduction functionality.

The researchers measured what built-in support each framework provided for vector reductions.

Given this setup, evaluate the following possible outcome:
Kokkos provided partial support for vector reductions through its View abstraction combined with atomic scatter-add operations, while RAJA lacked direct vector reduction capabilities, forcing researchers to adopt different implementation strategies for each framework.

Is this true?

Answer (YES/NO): NO